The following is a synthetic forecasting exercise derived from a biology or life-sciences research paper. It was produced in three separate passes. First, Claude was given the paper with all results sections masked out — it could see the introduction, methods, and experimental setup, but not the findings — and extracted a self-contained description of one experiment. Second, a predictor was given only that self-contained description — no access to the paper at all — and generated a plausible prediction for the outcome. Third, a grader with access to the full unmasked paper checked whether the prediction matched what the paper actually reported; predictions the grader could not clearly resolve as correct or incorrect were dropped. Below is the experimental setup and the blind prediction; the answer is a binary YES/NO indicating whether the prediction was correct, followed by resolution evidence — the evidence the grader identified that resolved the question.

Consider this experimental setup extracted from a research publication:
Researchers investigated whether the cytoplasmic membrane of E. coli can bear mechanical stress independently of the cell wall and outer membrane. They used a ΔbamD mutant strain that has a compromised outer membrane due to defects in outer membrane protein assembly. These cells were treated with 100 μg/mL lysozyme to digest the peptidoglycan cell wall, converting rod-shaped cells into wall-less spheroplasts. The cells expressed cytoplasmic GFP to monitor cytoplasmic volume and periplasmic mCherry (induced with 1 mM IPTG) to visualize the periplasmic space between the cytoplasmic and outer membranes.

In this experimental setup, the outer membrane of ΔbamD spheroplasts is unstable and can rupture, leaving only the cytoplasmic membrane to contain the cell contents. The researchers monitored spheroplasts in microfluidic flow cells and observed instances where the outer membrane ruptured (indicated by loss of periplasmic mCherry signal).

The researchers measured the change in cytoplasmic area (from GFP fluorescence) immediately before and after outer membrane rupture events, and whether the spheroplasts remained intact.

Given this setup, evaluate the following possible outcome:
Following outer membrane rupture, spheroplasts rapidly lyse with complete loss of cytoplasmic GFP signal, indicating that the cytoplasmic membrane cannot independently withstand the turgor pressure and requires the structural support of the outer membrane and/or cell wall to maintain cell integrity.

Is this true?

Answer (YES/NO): NO